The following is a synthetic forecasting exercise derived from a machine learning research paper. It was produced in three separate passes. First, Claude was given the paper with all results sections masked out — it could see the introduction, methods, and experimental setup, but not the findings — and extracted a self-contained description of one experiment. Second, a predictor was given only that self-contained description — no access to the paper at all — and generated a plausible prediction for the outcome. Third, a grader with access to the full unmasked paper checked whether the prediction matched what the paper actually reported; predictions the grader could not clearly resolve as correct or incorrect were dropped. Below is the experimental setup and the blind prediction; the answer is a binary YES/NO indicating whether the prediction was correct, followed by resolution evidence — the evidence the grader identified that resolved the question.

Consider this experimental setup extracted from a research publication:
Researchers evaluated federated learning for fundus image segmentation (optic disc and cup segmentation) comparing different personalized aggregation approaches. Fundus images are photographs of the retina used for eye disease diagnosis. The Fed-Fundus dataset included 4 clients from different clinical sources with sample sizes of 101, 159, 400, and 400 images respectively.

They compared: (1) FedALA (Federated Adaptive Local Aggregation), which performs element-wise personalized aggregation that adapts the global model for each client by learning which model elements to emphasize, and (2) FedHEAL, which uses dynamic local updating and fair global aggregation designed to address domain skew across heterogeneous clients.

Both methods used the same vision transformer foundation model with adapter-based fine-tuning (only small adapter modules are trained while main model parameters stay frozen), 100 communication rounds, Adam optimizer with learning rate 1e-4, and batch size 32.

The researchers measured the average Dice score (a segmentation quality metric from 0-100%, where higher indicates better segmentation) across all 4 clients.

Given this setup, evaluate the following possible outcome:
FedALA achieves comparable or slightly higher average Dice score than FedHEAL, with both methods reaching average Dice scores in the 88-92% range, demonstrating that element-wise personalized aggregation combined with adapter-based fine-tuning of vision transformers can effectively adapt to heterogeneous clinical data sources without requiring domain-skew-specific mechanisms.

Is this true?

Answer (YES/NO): YES